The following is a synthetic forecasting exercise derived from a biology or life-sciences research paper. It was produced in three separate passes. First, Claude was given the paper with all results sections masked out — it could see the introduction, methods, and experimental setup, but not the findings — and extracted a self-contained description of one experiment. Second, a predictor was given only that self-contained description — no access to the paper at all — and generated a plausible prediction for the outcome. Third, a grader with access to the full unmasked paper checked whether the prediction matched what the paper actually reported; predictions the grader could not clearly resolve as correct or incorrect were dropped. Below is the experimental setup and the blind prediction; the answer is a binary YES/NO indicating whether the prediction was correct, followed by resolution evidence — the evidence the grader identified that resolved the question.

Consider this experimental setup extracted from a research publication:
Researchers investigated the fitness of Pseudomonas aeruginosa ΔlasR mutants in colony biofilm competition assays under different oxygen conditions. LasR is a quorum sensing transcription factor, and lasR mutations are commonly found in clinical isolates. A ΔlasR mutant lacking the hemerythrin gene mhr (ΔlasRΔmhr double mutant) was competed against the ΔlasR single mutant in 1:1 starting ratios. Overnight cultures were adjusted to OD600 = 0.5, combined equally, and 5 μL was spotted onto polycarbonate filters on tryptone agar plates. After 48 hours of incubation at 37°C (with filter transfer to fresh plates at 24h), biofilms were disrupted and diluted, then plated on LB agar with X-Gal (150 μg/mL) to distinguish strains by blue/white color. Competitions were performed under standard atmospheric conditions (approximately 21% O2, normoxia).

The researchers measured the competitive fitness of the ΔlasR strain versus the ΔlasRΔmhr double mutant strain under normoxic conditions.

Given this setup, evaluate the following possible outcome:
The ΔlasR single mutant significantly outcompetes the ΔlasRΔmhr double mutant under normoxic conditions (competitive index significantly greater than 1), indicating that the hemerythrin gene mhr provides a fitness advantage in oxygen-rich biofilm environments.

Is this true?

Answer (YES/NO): YES